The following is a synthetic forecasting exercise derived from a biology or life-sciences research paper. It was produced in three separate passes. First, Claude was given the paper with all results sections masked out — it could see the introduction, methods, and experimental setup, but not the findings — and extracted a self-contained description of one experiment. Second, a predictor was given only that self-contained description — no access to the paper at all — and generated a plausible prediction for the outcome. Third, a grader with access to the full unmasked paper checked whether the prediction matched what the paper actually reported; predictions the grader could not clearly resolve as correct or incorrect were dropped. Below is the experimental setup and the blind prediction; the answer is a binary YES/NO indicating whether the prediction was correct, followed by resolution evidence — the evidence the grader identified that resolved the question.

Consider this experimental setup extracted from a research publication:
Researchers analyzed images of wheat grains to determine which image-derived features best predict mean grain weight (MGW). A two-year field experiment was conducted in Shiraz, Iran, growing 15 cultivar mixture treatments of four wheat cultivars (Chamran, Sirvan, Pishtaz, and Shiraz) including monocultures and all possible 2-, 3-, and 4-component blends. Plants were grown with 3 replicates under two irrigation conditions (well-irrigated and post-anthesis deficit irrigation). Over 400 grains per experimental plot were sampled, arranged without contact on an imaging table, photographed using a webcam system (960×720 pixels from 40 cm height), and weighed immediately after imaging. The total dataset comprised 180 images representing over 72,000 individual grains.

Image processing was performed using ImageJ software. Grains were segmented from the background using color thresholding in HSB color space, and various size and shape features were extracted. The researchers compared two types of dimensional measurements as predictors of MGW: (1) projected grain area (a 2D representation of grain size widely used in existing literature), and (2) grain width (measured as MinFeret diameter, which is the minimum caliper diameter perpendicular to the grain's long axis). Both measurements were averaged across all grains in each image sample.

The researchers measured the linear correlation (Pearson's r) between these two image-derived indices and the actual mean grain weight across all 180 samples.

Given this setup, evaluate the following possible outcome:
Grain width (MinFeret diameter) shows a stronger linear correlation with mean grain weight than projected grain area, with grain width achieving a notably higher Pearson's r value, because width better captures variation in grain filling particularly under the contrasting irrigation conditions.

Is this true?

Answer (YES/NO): YES